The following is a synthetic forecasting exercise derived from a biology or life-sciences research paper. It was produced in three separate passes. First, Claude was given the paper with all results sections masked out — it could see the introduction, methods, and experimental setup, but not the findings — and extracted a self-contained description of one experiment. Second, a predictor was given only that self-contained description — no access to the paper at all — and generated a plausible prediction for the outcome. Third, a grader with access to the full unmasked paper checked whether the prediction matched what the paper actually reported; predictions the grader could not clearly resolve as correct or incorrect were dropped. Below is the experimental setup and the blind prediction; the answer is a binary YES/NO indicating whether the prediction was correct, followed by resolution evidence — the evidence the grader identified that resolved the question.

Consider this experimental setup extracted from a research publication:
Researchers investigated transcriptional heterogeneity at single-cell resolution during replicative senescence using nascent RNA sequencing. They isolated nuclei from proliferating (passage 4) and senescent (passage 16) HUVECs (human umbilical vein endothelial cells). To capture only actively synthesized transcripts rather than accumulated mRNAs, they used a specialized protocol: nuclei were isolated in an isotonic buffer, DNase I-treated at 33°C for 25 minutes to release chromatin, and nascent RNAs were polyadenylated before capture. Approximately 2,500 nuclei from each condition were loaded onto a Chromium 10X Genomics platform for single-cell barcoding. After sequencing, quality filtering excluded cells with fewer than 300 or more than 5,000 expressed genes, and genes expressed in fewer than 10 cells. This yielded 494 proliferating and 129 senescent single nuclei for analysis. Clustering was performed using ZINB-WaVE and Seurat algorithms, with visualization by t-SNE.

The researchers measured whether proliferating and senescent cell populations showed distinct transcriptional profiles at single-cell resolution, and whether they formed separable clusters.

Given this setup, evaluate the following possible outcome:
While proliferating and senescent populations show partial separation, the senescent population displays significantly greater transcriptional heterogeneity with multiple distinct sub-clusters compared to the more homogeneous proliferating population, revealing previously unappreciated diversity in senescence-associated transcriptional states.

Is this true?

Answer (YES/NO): NO